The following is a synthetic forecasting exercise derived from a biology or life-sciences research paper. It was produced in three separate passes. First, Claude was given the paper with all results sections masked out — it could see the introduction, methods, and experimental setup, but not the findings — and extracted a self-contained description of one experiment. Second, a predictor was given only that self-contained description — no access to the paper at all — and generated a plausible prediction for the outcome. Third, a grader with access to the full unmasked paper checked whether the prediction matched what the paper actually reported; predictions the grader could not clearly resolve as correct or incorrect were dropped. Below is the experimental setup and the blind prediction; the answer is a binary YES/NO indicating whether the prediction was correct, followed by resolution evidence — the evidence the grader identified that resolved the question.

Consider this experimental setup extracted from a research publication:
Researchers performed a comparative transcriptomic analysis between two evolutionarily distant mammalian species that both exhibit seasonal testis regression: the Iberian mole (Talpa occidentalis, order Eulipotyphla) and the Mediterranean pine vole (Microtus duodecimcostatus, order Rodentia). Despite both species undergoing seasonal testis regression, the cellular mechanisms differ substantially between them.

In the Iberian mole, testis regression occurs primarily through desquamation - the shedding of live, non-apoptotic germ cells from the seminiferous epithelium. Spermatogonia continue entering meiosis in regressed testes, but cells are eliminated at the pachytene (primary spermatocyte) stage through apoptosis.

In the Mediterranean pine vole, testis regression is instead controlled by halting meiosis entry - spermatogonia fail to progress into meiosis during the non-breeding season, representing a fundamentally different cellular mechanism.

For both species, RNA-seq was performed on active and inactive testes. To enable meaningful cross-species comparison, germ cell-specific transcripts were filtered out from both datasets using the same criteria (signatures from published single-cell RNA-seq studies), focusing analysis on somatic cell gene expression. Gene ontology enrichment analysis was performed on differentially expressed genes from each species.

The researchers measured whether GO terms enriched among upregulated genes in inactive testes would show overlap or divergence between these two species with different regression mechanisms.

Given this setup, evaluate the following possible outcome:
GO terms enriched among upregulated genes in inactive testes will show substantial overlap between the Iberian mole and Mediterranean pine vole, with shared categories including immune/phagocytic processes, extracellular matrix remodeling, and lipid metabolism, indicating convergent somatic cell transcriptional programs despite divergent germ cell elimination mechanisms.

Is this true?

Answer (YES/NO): NO